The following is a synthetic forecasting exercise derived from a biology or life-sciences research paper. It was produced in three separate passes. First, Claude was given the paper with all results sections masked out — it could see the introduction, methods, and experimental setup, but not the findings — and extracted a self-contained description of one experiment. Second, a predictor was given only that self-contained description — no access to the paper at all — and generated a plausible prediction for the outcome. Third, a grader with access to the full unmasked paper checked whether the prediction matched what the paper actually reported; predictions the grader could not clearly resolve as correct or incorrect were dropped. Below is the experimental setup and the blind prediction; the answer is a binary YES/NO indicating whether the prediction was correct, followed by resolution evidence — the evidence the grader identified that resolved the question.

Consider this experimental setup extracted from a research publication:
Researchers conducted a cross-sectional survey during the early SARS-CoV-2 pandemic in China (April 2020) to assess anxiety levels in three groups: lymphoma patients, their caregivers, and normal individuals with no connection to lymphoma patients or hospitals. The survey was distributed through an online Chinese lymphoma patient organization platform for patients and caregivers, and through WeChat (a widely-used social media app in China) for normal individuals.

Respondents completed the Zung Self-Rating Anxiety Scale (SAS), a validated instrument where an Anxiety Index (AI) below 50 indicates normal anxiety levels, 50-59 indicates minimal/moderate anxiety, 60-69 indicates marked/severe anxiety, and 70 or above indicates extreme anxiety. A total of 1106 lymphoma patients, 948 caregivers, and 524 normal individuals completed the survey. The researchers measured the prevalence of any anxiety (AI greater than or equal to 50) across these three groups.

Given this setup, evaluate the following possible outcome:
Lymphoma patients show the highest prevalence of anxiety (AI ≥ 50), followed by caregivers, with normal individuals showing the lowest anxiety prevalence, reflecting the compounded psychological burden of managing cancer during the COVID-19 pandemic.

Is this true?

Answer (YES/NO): NO